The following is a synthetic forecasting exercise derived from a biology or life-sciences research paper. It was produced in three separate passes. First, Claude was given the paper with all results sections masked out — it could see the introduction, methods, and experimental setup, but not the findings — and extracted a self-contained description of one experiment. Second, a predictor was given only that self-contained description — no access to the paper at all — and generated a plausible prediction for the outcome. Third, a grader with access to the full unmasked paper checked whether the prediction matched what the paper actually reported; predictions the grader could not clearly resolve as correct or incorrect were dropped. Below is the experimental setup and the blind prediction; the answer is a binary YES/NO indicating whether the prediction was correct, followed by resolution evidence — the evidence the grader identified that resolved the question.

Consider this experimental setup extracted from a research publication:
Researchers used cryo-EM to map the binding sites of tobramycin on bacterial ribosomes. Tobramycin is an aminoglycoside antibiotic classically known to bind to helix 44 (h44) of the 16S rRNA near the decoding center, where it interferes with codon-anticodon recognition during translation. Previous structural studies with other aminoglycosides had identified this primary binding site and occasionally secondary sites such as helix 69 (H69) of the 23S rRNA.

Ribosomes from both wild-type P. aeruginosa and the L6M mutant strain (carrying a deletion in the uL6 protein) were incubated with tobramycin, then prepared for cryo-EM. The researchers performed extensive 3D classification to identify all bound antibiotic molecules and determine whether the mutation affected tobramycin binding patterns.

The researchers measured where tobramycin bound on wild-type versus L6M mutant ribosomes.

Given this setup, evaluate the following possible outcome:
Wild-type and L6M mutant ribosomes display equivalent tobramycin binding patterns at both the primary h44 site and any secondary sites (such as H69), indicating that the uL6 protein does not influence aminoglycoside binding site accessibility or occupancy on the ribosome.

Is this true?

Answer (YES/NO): NO